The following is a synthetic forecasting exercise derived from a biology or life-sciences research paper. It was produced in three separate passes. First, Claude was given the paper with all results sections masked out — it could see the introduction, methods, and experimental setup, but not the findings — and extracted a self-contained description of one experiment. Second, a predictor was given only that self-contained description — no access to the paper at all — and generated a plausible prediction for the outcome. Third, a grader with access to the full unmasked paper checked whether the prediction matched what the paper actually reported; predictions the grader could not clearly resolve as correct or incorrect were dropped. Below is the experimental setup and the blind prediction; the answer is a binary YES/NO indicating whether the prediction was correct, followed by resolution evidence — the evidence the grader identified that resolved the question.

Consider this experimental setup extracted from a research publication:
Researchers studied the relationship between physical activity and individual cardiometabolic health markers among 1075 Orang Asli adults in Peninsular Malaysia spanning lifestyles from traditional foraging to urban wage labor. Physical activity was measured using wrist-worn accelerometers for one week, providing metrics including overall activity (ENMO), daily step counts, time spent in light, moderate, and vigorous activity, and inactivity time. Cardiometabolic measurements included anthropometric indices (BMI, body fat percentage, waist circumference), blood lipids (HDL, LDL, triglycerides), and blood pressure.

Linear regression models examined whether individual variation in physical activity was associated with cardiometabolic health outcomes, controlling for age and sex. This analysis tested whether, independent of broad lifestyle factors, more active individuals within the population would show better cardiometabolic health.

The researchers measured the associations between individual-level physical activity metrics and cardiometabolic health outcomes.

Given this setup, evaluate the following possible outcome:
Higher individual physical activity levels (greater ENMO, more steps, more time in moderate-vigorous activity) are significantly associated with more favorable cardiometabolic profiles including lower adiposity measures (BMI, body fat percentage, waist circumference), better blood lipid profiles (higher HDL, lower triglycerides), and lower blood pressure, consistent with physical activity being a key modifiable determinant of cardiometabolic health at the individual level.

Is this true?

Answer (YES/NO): NO